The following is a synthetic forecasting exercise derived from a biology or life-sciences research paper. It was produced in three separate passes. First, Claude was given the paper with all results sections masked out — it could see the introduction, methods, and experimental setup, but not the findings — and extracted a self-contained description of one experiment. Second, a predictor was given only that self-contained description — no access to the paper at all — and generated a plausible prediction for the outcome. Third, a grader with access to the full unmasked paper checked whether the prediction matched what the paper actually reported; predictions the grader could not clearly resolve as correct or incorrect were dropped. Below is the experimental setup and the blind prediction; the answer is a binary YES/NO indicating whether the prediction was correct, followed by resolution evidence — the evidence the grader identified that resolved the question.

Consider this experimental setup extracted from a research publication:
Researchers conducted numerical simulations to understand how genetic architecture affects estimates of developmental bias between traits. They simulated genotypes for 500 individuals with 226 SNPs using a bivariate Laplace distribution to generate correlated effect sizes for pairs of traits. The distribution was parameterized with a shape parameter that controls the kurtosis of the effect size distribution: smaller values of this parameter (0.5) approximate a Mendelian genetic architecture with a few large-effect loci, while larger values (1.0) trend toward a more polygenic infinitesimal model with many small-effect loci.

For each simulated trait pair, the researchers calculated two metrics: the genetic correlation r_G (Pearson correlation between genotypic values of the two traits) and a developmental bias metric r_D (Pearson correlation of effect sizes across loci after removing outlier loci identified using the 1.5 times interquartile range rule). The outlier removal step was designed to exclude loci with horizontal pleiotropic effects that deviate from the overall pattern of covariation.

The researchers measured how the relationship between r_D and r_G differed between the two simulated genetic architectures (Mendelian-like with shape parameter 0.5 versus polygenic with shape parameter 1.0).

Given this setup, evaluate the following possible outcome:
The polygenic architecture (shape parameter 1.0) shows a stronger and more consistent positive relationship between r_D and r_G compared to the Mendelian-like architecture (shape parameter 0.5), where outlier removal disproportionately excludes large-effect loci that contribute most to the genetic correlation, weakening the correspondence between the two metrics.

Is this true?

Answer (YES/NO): YES